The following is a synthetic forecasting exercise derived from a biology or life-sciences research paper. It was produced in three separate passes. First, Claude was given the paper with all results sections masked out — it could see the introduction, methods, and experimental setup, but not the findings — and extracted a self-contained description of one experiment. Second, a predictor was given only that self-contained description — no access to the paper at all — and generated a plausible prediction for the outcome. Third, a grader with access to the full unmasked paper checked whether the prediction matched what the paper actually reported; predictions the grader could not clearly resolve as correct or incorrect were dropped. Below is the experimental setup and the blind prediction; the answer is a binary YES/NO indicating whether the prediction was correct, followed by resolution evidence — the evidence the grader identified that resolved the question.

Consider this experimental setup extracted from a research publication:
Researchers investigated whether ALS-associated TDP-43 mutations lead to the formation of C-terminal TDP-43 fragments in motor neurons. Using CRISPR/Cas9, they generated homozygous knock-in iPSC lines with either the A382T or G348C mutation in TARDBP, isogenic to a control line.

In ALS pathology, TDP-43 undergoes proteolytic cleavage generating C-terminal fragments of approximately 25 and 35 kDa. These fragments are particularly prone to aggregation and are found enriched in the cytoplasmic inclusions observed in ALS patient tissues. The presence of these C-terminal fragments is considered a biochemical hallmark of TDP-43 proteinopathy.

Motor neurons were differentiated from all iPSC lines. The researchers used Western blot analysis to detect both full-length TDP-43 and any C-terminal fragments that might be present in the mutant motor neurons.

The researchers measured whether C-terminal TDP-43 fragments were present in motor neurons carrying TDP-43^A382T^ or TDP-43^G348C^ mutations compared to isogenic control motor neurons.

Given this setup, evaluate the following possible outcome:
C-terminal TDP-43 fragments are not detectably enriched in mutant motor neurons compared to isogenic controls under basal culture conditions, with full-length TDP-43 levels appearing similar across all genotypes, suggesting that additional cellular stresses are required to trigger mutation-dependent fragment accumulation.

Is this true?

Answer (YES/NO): YES